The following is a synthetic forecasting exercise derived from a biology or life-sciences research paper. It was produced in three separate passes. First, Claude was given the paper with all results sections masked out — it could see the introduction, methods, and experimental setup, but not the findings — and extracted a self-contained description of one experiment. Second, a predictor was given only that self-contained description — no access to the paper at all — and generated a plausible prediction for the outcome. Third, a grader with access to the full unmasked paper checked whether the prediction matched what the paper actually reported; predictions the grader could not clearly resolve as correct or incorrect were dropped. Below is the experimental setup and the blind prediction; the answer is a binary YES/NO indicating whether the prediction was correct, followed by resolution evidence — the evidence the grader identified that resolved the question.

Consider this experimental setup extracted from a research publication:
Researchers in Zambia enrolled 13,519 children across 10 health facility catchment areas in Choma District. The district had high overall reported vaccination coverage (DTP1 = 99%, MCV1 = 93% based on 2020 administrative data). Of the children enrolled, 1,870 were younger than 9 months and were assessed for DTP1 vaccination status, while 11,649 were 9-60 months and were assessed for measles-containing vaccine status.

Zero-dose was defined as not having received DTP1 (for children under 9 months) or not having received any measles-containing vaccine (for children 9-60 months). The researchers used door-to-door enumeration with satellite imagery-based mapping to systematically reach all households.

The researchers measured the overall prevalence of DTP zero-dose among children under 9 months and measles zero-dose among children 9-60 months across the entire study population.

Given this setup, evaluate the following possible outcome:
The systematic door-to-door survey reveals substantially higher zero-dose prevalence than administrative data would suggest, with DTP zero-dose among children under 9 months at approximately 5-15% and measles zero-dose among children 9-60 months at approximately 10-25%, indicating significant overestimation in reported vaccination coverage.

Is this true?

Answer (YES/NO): NO